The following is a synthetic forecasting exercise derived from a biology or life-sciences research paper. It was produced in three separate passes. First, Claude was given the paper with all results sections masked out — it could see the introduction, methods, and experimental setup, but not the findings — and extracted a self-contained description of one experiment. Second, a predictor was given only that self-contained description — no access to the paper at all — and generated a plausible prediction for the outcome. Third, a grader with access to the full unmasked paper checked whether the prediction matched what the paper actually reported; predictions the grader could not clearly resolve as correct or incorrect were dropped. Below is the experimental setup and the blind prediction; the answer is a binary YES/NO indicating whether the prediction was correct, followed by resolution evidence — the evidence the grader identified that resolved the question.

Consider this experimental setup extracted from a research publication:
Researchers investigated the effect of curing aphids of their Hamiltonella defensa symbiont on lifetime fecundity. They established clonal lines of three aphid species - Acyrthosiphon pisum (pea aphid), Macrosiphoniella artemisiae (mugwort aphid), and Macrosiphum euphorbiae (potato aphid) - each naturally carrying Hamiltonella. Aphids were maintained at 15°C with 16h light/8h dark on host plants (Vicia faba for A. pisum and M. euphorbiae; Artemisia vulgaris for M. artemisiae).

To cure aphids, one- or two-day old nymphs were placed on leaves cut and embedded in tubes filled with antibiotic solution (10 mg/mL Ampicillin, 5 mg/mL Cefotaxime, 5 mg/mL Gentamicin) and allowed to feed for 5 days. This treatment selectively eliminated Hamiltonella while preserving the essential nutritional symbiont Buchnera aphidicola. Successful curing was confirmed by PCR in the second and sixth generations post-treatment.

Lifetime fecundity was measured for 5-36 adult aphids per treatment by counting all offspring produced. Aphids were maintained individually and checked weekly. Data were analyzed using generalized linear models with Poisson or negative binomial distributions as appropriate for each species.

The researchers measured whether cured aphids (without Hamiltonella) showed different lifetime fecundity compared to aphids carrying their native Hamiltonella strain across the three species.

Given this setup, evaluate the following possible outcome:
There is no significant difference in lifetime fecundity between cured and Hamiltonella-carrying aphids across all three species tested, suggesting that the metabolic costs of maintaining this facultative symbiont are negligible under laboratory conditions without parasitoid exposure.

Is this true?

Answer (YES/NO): NO